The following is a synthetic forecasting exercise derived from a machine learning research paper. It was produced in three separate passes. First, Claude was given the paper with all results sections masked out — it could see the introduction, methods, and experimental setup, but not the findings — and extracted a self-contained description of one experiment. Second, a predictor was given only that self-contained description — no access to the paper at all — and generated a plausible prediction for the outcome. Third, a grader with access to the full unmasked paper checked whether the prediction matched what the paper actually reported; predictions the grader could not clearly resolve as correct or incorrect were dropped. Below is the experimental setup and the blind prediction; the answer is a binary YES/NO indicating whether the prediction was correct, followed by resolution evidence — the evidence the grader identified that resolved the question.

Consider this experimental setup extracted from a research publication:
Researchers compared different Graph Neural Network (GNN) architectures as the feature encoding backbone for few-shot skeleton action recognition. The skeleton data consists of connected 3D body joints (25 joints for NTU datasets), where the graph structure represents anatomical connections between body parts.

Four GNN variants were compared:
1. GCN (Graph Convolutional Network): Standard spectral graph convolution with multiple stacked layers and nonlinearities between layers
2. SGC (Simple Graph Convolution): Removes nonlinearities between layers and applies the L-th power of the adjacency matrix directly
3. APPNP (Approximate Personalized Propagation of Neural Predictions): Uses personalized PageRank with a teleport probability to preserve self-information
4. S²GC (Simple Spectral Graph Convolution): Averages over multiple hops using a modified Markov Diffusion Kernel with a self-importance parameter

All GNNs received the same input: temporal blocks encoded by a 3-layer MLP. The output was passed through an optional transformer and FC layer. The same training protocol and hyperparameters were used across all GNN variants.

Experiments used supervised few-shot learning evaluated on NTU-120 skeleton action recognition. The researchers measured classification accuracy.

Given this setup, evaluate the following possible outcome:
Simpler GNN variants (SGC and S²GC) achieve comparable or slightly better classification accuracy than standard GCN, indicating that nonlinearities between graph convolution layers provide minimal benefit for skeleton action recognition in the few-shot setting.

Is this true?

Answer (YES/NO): NO